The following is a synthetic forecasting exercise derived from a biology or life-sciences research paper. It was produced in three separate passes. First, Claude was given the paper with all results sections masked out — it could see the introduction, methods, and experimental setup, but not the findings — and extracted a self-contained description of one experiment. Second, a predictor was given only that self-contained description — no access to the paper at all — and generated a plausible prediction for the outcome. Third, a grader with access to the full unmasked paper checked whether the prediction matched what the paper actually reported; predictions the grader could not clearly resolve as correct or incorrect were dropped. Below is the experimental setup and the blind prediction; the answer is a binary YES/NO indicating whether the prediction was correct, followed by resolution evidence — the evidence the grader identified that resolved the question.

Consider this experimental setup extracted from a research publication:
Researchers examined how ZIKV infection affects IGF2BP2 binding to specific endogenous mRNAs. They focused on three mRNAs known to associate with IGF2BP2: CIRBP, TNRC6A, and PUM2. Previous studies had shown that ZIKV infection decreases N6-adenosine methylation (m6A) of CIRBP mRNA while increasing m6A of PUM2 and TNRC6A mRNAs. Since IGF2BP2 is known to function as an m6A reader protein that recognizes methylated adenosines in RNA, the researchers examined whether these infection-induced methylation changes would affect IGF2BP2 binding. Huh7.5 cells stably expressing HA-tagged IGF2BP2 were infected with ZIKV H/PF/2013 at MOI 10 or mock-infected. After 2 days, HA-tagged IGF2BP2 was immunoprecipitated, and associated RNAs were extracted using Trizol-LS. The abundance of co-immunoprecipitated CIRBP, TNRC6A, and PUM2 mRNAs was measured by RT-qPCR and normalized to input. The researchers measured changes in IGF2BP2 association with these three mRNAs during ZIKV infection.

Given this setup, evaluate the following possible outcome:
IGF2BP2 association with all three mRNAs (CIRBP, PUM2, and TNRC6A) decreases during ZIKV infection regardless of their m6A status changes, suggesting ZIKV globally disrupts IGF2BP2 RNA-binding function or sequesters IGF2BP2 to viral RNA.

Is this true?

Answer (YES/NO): NO